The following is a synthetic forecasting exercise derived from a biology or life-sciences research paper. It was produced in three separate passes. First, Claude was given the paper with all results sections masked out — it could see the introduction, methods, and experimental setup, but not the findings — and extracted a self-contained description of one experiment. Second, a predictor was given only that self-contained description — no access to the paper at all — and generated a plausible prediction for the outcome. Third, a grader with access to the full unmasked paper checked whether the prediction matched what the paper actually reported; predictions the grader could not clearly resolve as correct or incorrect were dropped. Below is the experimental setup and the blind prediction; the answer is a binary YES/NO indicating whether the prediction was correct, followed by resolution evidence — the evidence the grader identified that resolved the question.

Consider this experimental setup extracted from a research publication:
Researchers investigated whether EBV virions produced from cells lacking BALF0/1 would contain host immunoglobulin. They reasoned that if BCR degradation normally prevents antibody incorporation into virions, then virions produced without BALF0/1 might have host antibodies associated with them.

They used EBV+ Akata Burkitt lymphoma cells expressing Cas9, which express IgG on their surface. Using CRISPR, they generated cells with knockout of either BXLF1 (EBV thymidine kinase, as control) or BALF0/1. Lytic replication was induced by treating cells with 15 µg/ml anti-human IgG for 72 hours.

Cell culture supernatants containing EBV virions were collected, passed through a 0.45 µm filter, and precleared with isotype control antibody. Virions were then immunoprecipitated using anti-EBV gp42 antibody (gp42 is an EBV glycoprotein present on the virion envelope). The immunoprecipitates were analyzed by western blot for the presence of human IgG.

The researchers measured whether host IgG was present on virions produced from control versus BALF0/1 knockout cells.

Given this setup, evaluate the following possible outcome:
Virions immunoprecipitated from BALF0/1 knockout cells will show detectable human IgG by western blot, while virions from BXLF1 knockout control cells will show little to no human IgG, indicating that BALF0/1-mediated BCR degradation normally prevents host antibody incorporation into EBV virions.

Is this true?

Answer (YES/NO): YES